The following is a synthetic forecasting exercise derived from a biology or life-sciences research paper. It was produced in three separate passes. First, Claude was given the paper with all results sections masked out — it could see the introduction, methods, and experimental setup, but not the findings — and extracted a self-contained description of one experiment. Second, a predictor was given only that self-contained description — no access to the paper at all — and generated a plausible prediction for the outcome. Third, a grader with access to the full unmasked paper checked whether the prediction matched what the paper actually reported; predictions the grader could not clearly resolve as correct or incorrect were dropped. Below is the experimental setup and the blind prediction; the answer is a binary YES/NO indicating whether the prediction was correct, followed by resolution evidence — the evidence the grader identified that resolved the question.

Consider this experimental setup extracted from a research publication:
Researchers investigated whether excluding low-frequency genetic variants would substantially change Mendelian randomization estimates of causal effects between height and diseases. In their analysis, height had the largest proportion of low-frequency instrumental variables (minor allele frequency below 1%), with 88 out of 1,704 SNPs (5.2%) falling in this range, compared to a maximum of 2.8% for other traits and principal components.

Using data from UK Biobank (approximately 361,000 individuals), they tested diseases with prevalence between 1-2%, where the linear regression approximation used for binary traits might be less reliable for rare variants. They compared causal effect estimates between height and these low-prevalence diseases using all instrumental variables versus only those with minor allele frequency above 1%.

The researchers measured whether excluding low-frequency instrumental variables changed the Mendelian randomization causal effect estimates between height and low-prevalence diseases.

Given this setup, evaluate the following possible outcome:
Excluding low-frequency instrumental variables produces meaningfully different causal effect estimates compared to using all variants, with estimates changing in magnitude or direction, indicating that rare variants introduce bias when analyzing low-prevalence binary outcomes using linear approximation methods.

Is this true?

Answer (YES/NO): NO